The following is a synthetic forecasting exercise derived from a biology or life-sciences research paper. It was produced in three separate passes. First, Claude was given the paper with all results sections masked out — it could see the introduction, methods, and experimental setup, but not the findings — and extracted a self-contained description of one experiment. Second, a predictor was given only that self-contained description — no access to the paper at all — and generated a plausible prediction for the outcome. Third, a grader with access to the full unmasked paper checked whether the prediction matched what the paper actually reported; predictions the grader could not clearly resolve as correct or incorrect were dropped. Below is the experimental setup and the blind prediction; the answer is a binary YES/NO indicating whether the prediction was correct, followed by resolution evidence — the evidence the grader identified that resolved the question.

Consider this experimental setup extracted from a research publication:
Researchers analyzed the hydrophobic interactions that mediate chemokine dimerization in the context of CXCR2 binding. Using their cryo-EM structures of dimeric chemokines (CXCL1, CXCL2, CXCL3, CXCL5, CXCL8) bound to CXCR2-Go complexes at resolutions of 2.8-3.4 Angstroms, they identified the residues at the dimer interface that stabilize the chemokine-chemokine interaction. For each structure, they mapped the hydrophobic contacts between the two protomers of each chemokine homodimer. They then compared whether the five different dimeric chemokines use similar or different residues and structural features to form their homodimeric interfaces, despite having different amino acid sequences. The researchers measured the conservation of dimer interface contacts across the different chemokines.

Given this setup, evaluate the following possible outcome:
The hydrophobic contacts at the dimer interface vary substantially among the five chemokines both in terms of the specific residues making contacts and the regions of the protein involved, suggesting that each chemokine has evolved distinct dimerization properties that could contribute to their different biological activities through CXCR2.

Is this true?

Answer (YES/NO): NO